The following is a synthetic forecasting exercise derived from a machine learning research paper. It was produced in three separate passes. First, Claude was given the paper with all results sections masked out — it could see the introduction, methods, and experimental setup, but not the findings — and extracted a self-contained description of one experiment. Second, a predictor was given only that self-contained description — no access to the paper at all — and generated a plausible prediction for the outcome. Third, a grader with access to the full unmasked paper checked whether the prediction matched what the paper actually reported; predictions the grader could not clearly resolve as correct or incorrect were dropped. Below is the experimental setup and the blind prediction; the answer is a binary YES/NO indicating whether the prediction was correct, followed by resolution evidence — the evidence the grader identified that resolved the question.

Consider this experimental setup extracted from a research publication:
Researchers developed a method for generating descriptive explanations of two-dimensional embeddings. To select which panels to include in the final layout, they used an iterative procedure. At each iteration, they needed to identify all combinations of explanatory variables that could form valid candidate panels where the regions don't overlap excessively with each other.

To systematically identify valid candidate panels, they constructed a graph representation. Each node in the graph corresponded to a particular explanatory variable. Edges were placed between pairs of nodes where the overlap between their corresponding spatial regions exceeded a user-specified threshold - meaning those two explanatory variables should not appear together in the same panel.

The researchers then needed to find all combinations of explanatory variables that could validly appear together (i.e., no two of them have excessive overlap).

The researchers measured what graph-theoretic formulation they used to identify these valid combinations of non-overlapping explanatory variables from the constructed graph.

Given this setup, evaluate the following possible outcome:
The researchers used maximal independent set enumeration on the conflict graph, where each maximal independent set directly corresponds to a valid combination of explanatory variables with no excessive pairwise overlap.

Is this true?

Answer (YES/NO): NO